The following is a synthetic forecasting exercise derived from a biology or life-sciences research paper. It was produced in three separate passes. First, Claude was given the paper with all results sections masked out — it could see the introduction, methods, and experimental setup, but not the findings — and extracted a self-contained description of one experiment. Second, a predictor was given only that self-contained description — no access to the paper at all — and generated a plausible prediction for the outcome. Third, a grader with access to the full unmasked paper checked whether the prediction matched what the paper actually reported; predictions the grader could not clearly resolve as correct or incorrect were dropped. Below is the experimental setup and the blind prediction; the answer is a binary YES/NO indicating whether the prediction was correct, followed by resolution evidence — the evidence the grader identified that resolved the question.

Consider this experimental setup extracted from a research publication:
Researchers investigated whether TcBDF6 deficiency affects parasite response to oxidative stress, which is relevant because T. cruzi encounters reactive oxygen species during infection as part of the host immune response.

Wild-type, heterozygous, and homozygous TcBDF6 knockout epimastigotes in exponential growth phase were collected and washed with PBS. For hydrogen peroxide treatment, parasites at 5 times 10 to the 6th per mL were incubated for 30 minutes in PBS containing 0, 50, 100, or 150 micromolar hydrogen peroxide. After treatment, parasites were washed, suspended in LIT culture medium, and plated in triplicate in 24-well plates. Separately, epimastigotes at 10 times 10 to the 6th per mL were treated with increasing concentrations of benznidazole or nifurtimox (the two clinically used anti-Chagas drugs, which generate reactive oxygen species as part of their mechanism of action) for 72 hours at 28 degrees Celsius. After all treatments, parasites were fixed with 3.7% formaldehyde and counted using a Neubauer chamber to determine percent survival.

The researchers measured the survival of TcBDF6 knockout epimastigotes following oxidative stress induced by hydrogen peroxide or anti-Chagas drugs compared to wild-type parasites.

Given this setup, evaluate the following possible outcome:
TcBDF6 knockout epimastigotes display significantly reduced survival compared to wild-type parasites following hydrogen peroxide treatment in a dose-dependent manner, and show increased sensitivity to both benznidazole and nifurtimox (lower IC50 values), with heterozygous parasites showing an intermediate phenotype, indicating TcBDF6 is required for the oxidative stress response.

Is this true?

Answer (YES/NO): NO